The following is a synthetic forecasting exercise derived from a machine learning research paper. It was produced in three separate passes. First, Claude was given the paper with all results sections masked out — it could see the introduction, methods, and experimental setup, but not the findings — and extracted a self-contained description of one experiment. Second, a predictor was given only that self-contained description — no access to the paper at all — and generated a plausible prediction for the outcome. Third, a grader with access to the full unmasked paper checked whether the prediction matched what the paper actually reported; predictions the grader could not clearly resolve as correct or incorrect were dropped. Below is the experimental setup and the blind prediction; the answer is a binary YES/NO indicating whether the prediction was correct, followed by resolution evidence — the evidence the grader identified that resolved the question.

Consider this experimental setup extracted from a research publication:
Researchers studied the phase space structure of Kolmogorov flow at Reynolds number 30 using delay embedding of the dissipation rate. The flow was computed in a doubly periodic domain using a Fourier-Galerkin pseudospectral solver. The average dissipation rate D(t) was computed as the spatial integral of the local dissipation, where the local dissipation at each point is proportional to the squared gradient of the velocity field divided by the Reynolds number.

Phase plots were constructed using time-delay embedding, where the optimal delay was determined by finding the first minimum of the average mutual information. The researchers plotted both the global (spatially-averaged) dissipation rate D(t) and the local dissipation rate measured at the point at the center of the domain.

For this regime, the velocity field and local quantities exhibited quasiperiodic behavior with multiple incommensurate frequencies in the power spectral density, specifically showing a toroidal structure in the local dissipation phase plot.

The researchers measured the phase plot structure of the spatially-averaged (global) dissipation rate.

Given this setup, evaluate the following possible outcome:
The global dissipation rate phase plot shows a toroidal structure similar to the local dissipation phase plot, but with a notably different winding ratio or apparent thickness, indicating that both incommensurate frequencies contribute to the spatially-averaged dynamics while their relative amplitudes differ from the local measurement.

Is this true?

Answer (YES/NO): NO